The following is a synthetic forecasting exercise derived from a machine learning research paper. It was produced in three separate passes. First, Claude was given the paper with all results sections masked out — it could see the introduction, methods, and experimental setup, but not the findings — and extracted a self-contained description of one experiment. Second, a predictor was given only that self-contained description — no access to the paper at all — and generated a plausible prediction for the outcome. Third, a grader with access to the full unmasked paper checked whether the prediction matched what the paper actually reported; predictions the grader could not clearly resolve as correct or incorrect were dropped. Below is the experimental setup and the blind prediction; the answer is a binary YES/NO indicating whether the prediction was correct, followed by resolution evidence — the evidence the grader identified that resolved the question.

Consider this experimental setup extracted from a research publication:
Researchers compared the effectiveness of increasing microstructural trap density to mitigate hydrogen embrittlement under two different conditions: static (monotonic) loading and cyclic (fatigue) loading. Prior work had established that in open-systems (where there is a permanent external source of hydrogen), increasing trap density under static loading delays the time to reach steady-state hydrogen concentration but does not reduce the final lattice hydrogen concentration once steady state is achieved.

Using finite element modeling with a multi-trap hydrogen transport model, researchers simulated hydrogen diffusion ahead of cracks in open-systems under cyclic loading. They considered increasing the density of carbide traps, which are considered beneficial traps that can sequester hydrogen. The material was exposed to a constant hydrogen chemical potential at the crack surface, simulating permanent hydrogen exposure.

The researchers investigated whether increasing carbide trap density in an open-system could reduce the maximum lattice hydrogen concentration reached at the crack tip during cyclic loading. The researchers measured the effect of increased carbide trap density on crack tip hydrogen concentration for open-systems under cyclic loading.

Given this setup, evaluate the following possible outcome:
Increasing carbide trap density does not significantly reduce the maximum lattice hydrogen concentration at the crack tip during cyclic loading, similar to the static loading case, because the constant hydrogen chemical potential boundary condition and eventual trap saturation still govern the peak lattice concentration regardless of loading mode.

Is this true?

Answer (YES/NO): NO